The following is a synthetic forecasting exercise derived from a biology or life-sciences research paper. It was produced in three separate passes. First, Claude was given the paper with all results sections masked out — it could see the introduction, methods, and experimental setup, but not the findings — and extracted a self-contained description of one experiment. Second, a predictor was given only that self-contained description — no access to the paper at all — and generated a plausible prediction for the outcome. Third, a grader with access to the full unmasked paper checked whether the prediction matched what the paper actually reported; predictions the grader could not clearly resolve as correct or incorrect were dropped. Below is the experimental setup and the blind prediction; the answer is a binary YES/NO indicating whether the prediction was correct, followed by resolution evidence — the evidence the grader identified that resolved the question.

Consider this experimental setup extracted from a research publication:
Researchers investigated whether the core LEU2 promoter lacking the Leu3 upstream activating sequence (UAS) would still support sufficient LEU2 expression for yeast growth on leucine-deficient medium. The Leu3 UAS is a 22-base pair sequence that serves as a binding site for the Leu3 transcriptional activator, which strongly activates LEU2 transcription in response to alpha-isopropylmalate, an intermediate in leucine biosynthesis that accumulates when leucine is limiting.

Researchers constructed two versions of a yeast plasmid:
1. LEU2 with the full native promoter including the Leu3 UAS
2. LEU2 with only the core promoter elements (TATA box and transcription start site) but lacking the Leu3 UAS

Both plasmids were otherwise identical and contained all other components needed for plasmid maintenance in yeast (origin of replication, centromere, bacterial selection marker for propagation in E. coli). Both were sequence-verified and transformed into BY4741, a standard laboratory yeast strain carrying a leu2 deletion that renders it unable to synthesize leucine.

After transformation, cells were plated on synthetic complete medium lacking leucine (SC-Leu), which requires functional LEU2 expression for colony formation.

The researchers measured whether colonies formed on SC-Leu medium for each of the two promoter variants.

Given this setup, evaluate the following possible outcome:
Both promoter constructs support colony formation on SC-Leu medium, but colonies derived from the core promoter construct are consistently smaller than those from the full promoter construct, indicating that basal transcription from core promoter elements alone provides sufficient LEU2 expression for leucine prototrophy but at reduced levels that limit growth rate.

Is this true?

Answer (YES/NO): YES